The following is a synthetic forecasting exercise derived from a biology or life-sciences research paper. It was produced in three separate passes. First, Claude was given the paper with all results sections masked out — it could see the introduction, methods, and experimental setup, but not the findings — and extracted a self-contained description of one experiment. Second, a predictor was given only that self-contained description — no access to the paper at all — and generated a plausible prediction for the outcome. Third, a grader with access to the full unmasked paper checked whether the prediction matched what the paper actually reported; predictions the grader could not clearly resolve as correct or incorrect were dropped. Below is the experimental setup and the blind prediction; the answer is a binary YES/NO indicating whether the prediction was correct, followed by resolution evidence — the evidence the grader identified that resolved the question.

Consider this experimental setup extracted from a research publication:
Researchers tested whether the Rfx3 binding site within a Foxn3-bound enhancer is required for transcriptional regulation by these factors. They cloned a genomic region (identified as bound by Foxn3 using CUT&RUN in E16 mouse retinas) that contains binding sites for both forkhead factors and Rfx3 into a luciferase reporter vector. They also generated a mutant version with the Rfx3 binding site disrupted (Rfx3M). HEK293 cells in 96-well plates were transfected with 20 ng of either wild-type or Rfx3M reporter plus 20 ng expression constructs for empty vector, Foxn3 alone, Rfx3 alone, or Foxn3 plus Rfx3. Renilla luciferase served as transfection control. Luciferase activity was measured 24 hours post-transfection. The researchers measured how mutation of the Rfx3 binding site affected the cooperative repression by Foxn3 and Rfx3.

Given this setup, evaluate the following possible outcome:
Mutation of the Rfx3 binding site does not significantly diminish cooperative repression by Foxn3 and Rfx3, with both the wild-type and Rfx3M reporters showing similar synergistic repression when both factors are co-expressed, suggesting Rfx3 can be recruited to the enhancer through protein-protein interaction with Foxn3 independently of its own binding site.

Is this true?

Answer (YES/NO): NO